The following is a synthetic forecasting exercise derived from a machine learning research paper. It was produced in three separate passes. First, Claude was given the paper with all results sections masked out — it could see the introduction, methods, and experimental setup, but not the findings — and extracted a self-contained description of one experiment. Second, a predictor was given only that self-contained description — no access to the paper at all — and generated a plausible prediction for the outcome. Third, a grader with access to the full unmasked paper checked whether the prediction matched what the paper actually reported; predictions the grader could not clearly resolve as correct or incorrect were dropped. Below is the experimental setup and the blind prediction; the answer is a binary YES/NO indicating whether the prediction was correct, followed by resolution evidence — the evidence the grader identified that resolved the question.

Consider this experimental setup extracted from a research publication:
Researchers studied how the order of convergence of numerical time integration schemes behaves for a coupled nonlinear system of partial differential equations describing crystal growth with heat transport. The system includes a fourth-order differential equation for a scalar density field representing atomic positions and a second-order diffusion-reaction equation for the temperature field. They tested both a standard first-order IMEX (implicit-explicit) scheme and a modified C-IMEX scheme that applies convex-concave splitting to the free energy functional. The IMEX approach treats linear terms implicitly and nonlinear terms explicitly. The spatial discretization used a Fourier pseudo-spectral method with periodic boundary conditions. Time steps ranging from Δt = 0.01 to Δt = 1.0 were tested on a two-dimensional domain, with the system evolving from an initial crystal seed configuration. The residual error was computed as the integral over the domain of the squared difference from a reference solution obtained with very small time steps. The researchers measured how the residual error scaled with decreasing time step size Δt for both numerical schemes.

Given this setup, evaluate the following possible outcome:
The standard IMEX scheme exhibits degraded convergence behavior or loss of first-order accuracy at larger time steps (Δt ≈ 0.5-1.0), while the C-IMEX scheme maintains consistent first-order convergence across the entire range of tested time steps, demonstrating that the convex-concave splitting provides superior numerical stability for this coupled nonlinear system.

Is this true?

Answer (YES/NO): NO